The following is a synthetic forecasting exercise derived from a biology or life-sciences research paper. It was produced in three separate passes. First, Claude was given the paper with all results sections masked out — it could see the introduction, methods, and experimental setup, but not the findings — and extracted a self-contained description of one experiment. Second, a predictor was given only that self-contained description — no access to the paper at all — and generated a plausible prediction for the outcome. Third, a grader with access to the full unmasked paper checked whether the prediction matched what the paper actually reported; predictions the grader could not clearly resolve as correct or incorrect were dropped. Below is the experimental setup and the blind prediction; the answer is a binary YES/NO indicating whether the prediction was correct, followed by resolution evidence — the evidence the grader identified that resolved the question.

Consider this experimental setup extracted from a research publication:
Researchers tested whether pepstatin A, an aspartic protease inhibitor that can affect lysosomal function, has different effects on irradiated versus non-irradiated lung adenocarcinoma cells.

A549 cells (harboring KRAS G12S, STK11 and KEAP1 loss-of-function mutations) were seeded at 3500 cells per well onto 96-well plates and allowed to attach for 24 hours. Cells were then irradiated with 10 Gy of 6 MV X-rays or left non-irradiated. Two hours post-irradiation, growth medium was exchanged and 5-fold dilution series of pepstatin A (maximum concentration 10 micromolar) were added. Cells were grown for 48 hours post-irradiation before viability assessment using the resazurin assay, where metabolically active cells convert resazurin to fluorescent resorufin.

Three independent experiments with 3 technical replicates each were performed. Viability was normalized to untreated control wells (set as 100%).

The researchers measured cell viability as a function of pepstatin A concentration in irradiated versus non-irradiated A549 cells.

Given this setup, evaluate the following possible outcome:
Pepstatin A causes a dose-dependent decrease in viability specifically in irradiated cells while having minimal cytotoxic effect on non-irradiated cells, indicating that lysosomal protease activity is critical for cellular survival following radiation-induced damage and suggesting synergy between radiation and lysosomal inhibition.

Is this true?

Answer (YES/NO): NO